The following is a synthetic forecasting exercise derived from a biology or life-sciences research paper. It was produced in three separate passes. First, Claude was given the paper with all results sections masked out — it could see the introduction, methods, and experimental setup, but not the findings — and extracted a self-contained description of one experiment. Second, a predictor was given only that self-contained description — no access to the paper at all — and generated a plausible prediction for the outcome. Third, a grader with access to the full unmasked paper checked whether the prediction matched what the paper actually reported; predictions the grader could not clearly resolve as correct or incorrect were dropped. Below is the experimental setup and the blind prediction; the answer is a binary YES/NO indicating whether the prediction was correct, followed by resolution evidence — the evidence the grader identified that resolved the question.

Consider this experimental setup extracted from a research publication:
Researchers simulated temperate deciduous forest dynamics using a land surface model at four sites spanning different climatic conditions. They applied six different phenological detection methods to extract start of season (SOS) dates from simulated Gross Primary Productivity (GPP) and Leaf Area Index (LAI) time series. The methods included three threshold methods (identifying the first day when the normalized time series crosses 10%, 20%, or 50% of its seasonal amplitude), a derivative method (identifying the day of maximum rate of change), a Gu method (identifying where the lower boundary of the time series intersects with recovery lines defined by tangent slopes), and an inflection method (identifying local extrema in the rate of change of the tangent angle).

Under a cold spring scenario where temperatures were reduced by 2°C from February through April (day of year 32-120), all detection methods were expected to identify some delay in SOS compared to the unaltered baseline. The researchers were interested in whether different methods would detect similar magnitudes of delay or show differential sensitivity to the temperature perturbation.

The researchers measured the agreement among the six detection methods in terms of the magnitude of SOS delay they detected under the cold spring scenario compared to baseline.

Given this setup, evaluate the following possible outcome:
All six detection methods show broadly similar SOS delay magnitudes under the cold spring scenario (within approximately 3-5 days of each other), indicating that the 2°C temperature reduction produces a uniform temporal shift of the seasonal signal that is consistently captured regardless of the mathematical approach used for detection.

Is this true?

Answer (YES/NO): YES